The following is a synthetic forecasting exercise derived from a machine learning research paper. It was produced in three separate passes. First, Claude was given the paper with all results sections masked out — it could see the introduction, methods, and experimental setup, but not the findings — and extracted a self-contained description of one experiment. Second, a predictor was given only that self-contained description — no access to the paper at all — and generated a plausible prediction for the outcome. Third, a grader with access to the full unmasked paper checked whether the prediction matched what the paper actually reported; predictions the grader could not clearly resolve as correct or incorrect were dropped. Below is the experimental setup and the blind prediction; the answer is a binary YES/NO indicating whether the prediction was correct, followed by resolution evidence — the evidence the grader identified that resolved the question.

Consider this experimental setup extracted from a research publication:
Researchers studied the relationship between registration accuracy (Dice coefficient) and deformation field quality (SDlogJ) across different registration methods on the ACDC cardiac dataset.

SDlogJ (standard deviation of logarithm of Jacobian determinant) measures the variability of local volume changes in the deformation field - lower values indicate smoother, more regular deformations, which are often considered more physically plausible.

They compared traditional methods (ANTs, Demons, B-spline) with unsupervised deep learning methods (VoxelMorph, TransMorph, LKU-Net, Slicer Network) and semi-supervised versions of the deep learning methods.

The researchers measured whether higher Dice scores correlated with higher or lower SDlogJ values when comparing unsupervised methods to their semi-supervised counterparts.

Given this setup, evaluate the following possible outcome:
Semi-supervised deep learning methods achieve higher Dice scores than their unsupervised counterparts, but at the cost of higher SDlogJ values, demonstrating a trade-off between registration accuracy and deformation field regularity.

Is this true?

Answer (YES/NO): YES